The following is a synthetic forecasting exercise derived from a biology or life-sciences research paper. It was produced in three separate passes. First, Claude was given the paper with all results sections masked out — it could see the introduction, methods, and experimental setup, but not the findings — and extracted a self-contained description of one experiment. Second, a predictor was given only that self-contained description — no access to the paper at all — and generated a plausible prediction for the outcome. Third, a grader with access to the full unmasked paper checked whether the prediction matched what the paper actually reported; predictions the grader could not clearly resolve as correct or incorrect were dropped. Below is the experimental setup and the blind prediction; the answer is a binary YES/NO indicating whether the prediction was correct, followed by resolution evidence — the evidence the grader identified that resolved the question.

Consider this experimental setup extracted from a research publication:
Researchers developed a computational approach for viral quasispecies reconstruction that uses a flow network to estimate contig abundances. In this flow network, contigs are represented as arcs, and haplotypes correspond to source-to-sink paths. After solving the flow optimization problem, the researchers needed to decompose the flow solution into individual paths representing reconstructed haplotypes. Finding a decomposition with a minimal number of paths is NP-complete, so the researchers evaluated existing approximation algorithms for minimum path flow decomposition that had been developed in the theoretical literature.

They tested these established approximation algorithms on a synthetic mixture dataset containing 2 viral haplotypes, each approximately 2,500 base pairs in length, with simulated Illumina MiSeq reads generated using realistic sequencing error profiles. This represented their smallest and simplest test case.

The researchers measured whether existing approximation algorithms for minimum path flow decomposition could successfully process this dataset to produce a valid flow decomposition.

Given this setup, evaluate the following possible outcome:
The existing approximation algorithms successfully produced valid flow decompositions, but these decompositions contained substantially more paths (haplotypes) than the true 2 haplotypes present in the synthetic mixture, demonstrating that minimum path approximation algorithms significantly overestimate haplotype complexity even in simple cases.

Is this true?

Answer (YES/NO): NO